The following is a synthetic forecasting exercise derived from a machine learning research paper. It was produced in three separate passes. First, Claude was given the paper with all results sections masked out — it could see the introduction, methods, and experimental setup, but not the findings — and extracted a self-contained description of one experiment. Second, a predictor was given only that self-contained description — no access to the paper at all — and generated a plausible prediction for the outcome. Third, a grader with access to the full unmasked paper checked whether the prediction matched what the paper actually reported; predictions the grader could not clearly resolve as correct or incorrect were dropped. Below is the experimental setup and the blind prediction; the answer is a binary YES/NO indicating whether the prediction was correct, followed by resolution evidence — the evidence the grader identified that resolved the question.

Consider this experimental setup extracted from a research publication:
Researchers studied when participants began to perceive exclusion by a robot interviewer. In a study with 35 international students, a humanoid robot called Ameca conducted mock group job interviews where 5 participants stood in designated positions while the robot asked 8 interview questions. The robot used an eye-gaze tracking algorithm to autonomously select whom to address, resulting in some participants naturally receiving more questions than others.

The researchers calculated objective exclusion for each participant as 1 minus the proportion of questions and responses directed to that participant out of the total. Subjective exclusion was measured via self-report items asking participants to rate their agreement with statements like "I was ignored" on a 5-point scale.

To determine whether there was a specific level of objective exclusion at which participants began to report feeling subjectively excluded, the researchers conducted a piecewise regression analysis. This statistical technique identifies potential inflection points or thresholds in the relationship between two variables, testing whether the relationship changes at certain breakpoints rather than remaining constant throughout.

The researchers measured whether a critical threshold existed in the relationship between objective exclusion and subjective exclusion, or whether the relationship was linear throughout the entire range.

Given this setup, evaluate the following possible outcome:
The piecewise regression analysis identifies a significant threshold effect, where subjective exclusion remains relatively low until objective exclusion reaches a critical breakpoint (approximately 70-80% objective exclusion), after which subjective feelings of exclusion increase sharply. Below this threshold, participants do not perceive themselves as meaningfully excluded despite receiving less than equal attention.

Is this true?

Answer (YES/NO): NO